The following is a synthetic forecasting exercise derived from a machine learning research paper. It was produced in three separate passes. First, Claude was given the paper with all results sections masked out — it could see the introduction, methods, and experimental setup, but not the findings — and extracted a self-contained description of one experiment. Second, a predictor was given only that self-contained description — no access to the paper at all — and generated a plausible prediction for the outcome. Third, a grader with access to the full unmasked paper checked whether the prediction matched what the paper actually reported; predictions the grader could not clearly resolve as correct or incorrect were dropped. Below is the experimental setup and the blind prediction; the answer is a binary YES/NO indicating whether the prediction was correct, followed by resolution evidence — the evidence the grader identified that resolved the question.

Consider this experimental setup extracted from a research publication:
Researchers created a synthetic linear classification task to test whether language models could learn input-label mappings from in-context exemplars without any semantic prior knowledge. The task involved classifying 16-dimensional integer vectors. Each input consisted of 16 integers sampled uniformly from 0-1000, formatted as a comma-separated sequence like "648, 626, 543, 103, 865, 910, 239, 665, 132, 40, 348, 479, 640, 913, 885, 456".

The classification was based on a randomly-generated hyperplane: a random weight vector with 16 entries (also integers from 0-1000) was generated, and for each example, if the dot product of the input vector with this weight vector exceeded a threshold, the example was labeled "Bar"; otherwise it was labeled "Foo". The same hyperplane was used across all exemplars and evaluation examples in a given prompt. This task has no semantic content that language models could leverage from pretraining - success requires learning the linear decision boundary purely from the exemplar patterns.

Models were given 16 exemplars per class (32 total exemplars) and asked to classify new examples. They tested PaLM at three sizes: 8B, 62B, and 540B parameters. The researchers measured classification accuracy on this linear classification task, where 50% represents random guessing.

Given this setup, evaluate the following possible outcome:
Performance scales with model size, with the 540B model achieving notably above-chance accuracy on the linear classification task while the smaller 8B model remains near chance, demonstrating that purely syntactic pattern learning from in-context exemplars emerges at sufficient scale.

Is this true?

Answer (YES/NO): NO